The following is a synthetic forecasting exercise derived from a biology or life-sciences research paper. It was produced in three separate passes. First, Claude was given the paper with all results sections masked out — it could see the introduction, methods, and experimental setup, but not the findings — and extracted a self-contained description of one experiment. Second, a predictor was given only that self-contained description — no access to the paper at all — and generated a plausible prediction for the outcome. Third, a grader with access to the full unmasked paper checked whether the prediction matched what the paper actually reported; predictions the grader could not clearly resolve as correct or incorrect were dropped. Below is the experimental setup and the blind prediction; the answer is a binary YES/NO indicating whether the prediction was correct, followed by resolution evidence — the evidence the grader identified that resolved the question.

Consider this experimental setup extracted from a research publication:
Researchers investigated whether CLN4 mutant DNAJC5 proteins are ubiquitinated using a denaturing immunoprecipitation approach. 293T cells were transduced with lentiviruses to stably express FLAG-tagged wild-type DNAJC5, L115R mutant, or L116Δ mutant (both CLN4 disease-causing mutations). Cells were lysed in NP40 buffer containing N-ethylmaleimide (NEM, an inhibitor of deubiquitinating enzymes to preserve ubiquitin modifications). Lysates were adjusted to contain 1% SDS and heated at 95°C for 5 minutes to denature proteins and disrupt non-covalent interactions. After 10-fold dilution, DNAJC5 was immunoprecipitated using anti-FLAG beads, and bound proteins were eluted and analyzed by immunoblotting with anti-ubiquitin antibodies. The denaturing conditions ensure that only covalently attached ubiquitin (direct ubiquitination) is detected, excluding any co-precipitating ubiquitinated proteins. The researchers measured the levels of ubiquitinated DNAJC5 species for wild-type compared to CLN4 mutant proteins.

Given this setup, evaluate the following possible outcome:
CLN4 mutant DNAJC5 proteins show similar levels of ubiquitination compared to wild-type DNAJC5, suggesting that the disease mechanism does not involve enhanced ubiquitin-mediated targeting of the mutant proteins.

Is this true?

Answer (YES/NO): NO